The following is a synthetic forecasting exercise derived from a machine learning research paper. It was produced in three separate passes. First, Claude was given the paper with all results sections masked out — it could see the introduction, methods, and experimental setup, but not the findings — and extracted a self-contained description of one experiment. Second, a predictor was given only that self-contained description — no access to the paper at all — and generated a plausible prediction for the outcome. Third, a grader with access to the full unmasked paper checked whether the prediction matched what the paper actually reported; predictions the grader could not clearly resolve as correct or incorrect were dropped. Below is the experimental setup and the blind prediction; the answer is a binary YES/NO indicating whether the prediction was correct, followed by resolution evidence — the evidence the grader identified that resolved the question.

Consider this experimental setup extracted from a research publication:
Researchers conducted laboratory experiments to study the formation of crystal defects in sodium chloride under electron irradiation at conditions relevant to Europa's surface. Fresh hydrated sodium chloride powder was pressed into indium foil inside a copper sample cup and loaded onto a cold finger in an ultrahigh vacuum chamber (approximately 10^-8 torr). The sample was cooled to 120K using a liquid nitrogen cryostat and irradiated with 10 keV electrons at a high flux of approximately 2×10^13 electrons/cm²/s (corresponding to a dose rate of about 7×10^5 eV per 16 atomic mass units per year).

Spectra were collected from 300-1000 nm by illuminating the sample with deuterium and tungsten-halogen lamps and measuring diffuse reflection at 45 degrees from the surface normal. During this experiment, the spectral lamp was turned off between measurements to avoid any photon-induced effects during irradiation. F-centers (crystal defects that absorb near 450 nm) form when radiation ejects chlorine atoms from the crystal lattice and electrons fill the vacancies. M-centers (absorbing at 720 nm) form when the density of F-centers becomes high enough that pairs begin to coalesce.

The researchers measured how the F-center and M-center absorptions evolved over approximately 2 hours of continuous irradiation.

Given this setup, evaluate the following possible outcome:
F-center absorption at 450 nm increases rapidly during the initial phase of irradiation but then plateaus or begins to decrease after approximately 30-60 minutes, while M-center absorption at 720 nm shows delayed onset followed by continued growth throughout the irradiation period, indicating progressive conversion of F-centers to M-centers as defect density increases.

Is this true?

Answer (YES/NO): YES